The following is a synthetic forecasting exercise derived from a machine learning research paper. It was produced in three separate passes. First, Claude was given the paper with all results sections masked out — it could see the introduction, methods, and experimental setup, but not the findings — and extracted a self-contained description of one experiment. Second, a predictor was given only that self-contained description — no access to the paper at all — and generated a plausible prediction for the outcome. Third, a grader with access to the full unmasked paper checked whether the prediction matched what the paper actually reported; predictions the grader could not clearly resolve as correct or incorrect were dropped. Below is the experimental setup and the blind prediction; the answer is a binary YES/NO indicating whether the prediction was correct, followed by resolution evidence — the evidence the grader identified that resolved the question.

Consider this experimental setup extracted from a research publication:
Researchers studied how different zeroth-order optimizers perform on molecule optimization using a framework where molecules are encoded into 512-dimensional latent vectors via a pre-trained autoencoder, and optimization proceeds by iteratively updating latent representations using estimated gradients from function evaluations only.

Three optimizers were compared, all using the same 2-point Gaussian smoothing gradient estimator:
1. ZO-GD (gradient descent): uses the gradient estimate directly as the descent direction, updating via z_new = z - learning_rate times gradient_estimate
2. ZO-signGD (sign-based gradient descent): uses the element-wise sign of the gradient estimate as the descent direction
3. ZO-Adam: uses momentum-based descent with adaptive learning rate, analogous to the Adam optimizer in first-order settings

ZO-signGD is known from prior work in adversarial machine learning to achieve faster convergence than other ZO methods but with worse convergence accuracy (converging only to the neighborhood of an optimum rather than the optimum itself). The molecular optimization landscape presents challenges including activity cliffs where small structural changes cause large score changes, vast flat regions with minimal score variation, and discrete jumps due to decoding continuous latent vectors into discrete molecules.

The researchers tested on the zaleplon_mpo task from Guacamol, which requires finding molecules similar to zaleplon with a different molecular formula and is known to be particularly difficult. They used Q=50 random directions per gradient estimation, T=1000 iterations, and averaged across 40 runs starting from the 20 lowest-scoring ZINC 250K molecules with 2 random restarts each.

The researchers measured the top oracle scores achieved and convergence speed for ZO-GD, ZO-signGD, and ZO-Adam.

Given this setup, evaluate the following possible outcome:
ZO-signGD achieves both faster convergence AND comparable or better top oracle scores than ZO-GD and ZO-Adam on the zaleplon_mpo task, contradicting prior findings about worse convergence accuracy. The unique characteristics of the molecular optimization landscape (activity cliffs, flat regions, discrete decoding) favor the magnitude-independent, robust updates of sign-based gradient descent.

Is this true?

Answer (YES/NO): YES